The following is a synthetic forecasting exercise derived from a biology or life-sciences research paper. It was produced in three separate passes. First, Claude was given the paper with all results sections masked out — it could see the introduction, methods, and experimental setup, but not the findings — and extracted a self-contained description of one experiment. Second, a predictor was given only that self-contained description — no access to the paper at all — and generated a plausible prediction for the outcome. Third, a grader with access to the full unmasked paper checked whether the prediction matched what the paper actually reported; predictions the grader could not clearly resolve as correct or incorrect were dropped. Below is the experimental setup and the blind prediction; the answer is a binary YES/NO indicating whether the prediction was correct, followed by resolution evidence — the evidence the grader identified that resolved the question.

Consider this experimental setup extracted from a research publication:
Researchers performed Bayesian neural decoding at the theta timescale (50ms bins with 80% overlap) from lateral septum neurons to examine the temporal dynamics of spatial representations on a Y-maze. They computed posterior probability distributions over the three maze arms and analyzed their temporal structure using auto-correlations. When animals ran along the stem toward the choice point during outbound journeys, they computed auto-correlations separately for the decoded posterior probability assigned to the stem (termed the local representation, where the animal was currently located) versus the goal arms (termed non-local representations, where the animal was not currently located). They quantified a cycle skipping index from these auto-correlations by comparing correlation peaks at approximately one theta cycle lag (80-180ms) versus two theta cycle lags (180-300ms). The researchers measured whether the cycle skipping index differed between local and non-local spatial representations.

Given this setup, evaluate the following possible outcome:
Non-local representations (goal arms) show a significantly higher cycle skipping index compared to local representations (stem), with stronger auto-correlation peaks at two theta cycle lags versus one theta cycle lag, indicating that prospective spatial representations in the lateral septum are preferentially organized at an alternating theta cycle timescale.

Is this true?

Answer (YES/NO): YES